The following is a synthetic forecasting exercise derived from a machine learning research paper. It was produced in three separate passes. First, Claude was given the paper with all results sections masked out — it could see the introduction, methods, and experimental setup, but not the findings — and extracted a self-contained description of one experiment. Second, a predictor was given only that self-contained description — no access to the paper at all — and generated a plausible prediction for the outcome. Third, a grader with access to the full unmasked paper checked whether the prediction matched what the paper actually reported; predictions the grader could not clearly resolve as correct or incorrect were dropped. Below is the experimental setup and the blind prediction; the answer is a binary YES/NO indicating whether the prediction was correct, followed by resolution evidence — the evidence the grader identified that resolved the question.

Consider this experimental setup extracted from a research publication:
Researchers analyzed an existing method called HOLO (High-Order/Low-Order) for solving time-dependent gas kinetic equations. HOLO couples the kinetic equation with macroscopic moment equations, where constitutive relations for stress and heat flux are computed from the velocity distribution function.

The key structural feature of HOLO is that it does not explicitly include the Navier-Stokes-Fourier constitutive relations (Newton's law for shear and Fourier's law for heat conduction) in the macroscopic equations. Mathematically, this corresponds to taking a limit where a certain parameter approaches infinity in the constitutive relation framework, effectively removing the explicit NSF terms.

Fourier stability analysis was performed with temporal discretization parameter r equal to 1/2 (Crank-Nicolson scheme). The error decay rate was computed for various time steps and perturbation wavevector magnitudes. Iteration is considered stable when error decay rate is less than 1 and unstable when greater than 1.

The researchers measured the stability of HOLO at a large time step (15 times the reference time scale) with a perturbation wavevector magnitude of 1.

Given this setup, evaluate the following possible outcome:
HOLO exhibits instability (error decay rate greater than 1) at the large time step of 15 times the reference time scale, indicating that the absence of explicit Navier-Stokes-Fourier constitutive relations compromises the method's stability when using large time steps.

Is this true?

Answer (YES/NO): YES